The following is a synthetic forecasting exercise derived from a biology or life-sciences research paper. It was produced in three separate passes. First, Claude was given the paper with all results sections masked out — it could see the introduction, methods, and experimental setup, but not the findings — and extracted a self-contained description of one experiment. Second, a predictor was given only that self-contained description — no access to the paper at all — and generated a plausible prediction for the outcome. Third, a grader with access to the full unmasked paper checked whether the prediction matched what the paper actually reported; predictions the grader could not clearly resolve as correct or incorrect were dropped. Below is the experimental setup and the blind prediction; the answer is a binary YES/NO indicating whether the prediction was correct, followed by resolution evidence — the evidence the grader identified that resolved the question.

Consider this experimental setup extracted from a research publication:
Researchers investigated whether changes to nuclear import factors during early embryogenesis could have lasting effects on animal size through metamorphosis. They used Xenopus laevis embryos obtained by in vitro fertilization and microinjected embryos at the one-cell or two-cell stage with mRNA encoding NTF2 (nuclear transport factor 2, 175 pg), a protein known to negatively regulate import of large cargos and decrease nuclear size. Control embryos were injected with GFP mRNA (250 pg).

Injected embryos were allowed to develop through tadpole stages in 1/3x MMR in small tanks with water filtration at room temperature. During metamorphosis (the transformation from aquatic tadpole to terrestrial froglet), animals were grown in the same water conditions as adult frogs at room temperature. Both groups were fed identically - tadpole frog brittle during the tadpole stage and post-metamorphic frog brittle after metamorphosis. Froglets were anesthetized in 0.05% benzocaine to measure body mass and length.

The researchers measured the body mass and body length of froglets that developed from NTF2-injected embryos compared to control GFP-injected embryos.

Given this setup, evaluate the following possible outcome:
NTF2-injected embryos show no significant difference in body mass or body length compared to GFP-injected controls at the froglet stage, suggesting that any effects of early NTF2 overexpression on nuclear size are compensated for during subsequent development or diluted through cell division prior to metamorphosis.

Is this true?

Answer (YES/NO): NO